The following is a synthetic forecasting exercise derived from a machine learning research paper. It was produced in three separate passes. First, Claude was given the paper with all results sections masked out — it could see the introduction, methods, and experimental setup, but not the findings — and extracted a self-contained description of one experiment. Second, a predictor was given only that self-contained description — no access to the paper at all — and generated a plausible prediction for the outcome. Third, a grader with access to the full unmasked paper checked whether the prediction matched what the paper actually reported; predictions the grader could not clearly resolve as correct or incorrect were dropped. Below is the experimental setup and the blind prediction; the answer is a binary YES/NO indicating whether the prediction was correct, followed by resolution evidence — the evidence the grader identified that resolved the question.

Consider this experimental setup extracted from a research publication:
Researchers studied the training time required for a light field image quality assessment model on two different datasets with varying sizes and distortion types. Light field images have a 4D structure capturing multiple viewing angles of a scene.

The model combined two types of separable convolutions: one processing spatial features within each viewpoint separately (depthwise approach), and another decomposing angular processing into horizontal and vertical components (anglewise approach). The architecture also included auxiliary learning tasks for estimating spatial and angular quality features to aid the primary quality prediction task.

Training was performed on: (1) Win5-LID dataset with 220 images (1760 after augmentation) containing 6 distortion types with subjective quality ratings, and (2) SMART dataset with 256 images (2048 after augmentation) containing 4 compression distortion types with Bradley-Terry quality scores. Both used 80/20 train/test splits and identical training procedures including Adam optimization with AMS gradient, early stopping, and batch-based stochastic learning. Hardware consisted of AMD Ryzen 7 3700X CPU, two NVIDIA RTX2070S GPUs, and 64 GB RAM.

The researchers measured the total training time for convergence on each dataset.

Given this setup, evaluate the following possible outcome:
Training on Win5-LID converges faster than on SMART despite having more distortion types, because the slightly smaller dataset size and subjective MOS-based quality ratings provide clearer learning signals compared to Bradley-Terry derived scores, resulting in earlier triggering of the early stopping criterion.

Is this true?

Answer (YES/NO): YES